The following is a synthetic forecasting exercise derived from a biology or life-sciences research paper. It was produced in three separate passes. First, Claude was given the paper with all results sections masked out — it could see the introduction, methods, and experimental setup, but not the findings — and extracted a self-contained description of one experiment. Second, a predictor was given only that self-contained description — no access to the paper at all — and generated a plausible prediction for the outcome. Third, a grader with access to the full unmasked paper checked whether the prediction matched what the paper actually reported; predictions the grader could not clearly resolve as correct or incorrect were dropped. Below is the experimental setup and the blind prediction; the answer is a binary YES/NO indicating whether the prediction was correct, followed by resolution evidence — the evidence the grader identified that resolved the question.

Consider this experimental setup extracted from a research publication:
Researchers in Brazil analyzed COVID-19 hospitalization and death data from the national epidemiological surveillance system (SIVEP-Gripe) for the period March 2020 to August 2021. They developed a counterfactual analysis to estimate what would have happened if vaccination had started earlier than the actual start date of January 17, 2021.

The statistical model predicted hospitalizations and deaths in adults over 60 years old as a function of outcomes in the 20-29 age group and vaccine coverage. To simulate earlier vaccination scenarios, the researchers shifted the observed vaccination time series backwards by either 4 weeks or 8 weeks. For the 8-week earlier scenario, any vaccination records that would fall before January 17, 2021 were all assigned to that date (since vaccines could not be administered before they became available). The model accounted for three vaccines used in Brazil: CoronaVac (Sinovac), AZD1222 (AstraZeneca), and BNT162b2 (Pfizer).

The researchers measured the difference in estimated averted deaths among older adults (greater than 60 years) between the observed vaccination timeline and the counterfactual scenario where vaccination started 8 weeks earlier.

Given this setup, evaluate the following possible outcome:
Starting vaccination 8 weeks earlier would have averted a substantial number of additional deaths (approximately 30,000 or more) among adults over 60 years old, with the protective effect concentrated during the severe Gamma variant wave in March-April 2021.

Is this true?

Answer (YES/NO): YES